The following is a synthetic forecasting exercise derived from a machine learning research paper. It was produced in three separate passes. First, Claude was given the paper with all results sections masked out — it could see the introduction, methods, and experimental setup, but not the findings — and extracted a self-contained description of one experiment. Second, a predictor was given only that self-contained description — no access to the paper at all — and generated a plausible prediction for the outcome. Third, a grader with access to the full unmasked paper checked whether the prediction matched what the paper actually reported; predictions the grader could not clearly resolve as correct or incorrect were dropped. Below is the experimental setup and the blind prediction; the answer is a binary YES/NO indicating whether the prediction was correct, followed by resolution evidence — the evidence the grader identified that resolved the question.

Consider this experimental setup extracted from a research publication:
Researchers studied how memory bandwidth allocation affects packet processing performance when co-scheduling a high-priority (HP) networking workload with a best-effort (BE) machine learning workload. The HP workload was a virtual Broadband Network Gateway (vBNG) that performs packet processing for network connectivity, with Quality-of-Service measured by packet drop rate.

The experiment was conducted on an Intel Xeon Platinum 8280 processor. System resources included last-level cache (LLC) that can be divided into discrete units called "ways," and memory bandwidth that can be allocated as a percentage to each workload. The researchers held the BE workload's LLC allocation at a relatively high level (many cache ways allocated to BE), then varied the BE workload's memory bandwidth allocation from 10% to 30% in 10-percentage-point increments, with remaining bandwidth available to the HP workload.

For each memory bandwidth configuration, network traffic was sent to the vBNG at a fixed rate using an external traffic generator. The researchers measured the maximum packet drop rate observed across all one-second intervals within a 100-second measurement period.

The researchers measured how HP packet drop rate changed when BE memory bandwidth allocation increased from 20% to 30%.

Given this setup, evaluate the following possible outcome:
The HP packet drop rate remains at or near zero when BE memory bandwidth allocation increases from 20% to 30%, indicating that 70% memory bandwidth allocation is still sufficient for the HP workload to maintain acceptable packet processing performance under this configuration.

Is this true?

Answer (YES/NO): NO